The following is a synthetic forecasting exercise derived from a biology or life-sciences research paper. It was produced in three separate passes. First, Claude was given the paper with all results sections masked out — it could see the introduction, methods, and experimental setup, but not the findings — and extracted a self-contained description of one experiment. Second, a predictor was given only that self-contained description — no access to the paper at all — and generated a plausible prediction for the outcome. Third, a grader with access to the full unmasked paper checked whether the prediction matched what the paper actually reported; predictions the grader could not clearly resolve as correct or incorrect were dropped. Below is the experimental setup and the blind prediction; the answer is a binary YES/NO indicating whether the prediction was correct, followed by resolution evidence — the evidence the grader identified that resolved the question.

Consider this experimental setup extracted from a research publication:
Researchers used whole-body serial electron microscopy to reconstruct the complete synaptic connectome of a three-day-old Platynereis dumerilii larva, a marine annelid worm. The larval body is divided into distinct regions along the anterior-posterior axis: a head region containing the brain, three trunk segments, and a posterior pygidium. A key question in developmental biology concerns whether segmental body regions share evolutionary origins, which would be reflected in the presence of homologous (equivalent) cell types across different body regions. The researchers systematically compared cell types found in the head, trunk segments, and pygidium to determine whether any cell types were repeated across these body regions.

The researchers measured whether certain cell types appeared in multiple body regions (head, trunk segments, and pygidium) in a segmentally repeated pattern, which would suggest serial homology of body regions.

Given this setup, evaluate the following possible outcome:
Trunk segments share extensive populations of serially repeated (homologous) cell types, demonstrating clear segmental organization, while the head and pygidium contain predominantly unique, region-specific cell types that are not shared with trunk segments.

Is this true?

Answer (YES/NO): NO